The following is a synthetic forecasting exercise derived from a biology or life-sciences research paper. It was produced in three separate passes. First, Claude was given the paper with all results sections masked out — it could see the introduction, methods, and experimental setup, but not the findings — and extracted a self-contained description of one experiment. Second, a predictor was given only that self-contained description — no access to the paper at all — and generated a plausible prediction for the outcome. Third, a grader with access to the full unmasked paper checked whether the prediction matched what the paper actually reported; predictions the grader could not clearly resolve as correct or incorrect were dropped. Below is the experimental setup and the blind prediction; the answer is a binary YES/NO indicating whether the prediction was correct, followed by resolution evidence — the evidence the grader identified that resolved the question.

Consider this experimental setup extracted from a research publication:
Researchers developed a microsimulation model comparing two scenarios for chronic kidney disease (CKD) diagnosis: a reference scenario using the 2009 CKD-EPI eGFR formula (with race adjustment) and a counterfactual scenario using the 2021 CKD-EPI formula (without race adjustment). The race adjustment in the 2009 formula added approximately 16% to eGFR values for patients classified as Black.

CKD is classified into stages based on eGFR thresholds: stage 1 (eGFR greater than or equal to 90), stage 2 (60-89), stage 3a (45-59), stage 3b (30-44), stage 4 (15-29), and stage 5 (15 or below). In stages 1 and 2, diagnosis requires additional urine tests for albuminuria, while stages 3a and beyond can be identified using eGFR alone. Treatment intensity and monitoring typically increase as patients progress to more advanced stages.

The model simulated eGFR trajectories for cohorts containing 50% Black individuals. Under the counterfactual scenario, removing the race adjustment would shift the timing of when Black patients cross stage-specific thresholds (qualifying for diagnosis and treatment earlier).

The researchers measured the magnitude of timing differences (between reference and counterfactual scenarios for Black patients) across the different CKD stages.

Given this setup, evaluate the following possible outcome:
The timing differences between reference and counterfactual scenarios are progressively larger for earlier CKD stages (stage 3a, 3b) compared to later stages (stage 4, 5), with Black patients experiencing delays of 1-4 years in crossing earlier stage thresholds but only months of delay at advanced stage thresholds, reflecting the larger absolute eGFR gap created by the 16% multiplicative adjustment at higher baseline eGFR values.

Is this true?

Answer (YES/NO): NO